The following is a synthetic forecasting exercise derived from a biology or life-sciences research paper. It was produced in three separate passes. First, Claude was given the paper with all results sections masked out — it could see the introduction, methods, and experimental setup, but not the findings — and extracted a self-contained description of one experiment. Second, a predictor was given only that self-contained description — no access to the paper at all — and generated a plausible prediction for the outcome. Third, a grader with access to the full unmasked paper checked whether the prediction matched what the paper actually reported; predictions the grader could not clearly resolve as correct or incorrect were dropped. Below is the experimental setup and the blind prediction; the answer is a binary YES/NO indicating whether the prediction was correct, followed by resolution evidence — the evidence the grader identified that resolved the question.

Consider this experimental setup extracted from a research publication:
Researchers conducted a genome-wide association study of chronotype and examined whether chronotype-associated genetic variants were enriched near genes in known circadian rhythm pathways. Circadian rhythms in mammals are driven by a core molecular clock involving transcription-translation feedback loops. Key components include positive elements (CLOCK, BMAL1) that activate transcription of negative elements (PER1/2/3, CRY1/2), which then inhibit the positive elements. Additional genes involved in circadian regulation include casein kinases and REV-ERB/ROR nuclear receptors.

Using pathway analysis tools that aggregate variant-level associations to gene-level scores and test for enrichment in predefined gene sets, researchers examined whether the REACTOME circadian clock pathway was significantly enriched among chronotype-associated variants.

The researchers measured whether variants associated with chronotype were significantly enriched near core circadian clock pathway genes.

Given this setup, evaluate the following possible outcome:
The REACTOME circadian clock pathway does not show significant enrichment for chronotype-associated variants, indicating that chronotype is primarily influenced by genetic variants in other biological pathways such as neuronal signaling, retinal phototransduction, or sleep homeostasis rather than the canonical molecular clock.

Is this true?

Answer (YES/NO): NO